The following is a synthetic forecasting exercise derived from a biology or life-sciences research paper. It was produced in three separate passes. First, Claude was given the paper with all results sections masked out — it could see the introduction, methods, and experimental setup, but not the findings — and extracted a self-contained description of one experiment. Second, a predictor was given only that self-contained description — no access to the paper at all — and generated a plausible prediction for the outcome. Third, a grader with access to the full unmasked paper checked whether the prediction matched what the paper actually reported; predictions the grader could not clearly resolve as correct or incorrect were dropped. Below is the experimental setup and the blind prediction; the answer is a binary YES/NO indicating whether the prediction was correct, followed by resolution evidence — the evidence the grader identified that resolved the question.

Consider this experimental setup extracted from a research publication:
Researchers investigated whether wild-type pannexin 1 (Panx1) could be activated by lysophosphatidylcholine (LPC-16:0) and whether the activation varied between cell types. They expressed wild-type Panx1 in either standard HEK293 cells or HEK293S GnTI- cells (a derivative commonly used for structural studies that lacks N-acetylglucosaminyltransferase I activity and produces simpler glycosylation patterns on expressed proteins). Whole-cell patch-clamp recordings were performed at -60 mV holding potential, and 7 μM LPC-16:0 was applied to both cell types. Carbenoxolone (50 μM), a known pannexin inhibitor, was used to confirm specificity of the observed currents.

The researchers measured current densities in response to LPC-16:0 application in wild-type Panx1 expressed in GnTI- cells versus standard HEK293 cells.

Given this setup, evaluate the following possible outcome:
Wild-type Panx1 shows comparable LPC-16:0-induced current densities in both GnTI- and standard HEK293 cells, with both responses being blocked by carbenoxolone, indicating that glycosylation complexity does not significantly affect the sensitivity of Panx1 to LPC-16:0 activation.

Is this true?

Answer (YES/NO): NO